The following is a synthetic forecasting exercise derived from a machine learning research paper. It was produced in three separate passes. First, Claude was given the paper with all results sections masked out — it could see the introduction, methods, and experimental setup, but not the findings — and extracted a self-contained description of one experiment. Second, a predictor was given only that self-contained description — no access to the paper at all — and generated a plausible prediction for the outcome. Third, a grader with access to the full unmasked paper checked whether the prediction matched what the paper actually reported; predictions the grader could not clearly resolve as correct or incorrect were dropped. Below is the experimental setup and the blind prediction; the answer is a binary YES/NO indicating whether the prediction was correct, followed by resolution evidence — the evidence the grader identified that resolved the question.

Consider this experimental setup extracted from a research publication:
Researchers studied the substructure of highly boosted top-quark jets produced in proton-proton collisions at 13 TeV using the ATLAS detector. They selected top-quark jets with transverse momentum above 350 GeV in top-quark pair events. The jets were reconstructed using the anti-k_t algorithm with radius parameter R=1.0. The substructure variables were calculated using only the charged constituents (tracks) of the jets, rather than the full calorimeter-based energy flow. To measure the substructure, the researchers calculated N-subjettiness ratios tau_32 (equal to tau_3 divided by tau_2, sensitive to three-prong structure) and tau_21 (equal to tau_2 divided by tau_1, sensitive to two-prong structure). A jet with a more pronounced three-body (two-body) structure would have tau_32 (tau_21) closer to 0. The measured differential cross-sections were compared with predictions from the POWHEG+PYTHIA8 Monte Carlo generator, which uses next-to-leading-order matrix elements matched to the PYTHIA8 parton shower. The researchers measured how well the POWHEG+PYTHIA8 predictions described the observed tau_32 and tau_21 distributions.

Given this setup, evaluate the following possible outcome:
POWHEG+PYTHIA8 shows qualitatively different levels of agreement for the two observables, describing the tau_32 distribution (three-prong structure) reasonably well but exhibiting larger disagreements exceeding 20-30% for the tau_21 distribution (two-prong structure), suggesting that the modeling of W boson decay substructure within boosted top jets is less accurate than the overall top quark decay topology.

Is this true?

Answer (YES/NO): NO